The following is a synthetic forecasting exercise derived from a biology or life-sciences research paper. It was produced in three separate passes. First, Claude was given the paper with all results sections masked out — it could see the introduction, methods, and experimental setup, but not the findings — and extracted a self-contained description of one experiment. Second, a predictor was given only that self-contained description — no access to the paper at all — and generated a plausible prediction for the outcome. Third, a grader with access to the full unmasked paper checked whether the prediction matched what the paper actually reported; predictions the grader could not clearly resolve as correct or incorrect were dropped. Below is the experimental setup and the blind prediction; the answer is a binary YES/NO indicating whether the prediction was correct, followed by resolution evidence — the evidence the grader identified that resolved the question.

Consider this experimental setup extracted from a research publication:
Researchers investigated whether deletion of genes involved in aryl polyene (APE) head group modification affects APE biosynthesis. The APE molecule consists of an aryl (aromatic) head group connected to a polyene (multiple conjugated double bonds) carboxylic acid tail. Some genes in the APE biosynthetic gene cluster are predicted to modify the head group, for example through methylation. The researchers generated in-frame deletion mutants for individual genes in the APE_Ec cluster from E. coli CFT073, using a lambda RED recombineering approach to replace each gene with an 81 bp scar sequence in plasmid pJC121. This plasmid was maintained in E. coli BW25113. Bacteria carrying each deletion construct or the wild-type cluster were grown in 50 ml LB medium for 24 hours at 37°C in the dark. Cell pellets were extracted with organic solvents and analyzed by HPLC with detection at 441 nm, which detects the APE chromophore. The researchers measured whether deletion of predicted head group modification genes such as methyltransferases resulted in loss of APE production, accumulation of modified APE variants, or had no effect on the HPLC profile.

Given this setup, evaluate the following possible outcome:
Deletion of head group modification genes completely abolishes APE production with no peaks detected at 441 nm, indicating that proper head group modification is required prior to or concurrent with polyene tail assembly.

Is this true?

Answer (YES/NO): NO